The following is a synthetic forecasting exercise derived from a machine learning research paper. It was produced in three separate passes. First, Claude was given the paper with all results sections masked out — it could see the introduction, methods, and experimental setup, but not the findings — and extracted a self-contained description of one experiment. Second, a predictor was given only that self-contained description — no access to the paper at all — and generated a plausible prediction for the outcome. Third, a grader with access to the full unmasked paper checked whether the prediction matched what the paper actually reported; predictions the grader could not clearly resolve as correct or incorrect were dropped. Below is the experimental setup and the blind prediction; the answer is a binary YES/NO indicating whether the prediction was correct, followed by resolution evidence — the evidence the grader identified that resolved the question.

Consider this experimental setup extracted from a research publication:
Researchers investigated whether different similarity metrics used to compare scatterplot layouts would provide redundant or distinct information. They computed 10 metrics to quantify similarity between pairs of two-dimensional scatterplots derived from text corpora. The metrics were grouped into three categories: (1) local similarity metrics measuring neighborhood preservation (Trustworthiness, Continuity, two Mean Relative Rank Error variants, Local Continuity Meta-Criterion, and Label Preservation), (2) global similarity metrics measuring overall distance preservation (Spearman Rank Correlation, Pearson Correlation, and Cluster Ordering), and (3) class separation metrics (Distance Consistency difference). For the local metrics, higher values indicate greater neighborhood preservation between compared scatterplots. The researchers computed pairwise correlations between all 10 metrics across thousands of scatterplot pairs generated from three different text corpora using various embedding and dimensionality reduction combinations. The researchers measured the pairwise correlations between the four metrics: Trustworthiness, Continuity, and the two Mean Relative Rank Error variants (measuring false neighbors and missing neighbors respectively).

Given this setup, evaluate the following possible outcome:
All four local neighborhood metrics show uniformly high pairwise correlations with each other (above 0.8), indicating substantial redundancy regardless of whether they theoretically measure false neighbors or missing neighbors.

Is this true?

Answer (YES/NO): YES